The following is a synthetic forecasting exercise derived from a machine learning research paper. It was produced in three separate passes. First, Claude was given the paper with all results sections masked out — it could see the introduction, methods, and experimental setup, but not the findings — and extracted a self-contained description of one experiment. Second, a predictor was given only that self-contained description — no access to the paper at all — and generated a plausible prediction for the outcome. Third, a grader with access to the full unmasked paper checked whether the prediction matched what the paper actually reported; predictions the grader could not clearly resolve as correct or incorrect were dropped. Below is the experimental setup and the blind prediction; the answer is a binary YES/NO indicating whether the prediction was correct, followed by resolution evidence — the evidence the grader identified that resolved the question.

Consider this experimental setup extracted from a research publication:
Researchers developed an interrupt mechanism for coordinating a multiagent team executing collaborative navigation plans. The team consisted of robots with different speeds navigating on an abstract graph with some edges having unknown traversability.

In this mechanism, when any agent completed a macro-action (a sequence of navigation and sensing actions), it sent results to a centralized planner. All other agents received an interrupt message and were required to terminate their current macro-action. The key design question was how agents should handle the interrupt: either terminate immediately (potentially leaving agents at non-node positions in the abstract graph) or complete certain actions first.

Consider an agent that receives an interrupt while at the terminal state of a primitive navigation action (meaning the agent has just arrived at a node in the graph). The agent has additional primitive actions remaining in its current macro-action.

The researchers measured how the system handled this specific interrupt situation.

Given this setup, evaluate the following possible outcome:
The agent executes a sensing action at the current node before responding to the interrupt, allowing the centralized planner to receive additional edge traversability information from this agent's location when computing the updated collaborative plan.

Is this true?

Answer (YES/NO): NO